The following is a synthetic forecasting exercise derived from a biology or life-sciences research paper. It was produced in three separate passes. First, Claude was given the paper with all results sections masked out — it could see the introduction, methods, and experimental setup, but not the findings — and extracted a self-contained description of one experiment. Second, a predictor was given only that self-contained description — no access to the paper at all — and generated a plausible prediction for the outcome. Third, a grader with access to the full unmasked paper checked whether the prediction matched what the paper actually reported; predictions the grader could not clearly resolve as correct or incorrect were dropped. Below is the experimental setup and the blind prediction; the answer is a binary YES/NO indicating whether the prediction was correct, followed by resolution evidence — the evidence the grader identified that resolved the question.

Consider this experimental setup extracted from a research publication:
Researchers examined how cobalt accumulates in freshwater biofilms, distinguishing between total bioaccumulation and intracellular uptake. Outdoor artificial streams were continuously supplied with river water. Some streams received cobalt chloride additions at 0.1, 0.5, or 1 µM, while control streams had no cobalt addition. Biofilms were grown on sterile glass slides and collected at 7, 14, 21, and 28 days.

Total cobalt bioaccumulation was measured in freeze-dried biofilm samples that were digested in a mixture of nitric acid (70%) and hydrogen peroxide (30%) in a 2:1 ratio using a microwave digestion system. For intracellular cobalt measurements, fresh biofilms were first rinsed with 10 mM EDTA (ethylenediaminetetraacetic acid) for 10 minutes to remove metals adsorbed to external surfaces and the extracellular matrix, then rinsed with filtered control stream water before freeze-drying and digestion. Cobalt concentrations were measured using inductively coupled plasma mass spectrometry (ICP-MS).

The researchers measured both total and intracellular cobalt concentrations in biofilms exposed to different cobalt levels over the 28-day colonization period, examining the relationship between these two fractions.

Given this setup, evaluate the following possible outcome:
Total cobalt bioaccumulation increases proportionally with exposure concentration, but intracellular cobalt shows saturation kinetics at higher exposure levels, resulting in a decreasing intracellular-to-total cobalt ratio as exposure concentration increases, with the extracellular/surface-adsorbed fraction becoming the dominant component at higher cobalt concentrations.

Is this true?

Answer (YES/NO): NO